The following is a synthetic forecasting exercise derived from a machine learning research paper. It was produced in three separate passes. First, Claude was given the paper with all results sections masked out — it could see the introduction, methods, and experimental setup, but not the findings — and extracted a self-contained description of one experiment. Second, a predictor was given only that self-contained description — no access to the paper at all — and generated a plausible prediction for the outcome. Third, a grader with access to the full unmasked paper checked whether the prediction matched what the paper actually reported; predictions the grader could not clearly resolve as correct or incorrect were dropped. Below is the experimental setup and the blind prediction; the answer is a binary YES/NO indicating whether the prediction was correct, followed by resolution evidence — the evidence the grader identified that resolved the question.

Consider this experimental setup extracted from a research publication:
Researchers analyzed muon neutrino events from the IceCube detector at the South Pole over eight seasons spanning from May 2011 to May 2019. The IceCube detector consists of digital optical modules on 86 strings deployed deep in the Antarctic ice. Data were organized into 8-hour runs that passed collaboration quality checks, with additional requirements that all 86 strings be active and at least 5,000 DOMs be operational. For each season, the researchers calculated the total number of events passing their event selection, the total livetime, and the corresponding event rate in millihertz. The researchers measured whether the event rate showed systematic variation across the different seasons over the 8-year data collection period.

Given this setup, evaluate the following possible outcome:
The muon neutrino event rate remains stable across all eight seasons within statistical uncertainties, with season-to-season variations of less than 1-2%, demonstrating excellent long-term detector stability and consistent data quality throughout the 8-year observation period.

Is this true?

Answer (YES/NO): YES